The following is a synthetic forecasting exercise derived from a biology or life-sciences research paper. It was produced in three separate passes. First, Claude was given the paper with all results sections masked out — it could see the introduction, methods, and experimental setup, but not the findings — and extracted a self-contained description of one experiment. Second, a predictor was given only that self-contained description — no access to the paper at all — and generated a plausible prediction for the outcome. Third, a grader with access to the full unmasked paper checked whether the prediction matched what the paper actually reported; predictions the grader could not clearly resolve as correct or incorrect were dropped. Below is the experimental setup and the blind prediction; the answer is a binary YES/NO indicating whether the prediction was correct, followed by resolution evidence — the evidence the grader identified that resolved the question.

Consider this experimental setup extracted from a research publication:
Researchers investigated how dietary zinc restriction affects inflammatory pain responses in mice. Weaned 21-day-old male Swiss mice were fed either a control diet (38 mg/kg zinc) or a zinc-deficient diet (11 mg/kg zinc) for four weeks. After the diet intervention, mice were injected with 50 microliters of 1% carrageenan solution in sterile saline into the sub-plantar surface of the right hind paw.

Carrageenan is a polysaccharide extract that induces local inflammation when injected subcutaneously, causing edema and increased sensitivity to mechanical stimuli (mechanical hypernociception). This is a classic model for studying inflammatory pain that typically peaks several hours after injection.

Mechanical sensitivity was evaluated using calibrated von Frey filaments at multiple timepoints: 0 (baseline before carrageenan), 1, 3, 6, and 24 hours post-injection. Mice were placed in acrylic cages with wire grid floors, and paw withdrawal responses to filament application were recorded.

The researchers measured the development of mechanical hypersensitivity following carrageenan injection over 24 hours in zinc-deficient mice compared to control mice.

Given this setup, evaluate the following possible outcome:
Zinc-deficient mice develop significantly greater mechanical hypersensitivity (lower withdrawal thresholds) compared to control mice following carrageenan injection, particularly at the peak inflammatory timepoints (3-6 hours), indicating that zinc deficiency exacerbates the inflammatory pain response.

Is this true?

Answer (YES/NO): NO